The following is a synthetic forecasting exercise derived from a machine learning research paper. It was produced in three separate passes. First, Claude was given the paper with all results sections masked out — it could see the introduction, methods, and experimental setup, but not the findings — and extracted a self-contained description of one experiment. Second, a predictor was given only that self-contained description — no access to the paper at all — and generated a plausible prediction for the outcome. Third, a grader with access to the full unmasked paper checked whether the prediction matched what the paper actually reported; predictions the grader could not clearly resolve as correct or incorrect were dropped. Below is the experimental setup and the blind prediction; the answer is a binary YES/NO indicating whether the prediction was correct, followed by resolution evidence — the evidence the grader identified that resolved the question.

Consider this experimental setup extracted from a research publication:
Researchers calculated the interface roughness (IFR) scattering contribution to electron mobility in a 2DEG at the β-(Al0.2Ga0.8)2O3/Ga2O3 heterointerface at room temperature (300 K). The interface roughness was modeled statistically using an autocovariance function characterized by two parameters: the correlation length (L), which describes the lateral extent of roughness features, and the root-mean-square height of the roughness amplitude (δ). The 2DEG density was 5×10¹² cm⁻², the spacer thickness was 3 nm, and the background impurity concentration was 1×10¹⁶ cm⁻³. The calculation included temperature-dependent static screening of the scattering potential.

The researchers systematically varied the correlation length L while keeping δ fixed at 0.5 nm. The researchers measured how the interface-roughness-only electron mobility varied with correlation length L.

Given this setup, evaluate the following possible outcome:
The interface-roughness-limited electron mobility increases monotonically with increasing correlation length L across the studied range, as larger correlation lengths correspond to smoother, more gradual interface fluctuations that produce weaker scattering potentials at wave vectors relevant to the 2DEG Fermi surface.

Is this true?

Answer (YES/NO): NO